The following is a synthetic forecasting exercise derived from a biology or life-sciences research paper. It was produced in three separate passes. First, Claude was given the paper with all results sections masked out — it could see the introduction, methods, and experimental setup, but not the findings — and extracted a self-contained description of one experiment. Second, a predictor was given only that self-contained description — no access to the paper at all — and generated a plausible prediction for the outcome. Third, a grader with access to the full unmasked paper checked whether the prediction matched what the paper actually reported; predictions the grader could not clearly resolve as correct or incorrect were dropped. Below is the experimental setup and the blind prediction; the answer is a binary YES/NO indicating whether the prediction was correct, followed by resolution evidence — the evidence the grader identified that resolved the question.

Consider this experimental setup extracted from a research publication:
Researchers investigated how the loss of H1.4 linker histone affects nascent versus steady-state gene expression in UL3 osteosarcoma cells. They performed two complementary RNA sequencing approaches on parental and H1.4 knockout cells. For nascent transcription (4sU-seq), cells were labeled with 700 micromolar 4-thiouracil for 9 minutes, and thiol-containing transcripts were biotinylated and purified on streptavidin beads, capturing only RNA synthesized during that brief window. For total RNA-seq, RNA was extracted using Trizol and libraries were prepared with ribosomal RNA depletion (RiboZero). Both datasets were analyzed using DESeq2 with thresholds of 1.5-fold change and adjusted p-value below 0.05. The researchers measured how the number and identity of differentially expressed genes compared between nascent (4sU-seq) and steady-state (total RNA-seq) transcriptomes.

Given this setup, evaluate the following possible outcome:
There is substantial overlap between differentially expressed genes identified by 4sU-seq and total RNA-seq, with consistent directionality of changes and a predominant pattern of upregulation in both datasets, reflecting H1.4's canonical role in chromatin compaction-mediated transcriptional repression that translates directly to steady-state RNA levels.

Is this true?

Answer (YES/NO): NO